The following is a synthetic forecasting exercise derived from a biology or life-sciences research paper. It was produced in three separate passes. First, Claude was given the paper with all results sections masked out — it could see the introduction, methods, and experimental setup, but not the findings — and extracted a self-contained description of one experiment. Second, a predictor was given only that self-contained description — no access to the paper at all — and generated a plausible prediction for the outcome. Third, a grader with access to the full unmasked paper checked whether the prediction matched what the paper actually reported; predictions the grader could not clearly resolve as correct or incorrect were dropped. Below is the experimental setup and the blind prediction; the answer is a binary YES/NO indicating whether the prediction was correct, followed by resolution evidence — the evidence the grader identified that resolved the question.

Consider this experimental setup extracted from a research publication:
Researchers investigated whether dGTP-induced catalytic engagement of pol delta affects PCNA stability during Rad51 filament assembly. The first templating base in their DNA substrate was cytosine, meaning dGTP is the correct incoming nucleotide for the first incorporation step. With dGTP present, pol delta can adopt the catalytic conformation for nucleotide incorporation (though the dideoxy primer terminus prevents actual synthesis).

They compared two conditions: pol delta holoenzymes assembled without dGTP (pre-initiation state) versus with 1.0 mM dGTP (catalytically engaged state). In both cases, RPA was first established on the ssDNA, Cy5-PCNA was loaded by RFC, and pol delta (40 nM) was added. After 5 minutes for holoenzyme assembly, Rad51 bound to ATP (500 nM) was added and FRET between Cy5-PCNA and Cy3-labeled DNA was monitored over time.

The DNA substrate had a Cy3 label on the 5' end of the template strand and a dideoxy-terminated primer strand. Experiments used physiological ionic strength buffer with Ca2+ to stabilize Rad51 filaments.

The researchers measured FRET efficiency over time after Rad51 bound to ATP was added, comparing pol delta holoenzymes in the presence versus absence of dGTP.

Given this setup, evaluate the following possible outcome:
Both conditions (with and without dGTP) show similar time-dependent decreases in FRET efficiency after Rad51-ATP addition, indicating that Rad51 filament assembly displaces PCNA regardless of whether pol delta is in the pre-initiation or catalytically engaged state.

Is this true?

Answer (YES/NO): NO